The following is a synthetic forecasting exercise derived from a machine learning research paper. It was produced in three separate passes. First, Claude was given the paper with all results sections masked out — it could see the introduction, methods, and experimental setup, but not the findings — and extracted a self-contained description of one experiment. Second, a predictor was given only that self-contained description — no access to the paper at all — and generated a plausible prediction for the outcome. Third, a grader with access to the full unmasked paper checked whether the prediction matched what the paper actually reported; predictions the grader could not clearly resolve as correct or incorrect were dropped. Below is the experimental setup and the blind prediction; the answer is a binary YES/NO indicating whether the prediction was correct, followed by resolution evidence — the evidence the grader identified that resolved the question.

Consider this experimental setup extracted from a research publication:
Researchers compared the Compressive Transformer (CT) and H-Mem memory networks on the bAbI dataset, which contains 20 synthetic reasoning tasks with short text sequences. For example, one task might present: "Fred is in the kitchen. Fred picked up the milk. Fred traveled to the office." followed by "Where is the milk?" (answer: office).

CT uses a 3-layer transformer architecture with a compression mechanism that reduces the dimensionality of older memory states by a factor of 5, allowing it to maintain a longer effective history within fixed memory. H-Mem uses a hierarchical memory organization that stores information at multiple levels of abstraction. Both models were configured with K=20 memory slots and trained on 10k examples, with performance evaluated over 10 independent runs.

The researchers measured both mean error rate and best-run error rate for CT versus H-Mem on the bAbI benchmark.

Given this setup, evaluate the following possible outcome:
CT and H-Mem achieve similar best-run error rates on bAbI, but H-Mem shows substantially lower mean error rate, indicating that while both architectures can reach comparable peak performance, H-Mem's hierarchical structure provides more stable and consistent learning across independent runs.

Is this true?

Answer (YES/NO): NO